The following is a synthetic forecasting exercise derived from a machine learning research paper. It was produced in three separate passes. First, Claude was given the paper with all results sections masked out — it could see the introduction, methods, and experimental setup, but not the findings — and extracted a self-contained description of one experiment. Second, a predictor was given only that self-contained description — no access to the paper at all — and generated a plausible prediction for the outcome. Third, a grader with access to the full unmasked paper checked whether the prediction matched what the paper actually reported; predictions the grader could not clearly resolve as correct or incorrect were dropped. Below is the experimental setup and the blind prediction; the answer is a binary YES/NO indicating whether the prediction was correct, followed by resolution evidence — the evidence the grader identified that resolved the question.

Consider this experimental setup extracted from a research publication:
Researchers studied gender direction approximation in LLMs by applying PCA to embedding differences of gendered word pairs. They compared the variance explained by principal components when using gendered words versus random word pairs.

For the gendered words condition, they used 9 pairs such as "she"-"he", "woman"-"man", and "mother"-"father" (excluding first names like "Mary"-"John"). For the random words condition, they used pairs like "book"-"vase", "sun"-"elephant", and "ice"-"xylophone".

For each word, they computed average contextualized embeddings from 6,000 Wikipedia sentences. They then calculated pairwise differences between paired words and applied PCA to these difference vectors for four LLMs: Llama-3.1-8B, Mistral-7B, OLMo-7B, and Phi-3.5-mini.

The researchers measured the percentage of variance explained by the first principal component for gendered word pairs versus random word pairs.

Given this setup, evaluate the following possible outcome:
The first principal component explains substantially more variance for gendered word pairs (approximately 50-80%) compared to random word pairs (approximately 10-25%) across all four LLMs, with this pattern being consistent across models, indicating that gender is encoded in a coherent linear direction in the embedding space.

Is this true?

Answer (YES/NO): NO